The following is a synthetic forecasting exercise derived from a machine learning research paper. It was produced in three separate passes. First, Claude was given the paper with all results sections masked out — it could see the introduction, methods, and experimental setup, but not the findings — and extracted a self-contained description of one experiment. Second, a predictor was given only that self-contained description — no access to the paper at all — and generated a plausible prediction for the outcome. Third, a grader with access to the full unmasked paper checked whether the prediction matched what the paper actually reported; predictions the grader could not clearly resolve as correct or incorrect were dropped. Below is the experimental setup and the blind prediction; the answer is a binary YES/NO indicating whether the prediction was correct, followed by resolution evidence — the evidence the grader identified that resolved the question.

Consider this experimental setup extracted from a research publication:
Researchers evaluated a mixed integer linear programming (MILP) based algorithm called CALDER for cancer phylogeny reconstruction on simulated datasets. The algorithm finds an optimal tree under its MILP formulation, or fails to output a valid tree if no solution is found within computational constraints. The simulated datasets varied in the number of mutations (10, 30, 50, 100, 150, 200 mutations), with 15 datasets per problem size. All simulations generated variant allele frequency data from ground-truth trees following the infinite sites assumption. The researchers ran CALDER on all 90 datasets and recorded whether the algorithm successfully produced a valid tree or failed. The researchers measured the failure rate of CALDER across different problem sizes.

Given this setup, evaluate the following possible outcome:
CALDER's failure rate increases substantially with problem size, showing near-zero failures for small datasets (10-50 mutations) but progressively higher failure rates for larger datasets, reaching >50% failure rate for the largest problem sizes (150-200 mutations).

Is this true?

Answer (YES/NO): NO